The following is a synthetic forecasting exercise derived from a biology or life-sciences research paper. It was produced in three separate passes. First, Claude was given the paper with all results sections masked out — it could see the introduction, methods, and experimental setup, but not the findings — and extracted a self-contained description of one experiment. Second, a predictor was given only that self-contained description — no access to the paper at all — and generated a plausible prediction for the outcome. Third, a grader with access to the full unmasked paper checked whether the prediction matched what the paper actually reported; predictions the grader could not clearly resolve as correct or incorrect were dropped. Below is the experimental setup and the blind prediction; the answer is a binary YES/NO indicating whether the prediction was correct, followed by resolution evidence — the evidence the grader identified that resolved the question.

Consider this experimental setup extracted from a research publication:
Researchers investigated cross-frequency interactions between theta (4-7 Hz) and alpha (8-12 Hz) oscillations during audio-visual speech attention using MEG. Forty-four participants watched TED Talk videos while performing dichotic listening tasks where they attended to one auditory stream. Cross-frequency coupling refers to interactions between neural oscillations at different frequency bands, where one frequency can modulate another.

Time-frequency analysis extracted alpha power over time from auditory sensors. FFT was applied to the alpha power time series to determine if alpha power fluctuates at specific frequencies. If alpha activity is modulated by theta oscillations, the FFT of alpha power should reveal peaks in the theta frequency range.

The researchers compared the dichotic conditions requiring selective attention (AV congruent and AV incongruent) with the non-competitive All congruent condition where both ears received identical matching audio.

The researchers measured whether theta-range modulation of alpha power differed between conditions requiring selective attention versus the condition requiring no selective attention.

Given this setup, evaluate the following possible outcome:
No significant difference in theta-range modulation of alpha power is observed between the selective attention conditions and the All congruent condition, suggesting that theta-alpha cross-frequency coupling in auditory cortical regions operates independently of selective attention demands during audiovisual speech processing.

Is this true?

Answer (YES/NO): NO